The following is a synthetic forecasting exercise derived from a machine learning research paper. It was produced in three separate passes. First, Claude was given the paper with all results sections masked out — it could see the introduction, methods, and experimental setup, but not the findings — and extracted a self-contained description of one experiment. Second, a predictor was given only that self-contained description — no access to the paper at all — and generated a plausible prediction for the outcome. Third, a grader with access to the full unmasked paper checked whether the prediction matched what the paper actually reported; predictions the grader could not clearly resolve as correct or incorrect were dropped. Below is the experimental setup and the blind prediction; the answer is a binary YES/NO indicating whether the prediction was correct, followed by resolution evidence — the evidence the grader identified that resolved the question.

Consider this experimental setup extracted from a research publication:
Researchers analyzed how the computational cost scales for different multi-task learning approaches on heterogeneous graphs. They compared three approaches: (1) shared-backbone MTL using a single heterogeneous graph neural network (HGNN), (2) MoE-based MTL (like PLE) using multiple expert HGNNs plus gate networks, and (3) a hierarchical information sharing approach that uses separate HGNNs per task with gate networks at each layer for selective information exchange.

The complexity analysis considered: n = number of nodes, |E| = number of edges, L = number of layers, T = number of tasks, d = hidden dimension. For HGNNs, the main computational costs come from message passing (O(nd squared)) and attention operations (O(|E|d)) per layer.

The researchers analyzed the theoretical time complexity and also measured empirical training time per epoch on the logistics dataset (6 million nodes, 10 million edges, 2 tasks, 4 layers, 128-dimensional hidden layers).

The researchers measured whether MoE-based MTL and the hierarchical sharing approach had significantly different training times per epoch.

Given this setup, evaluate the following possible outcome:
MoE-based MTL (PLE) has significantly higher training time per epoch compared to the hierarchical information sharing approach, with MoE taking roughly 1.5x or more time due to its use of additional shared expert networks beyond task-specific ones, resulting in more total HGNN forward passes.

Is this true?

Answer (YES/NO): NO